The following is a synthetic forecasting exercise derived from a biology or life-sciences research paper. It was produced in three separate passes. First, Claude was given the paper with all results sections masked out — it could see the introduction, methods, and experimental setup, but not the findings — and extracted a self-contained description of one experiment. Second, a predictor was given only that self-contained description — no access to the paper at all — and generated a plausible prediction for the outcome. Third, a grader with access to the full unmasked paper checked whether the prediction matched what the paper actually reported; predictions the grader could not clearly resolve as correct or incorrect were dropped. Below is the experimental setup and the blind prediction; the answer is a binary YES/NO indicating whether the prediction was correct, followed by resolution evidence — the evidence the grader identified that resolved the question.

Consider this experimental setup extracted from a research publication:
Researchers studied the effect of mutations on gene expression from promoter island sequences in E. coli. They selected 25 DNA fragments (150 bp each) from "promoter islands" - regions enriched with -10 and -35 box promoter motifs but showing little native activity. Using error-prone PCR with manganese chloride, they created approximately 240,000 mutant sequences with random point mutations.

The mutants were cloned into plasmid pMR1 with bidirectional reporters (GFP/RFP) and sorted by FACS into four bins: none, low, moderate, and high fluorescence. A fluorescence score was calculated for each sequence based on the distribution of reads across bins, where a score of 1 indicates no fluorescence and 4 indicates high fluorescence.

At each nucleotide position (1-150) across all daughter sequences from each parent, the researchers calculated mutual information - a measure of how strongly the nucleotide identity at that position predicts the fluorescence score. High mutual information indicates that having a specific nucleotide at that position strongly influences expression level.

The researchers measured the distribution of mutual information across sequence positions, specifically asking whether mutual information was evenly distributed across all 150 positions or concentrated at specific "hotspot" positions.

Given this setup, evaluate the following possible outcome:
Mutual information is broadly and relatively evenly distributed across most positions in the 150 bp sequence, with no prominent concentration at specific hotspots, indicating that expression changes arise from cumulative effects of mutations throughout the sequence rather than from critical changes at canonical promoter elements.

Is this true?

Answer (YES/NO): NO